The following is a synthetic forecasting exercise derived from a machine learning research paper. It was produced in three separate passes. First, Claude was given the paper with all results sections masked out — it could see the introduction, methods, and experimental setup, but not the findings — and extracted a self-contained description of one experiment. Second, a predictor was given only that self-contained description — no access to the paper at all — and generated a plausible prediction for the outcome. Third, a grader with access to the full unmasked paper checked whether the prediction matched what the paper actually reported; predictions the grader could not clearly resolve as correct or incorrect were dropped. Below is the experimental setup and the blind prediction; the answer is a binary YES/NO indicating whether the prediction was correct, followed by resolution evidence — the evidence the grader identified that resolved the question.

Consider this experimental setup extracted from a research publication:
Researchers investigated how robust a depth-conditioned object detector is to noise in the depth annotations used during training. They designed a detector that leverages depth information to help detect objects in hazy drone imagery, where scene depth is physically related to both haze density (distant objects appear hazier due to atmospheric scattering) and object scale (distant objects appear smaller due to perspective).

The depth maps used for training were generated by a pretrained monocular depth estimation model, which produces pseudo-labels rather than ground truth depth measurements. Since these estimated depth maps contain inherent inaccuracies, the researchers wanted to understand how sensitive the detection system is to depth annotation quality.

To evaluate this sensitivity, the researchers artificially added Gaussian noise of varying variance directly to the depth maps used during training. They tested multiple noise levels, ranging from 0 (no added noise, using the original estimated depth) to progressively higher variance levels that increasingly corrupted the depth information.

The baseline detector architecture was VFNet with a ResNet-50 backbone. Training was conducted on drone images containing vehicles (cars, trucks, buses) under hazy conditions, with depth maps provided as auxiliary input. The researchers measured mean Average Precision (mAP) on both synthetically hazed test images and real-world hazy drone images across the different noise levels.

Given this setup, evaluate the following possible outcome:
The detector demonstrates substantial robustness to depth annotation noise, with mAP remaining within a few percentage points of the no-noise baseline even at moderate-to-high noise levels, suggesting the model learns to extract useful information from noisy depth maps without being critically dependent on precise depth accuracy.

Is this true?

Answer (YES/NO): NO